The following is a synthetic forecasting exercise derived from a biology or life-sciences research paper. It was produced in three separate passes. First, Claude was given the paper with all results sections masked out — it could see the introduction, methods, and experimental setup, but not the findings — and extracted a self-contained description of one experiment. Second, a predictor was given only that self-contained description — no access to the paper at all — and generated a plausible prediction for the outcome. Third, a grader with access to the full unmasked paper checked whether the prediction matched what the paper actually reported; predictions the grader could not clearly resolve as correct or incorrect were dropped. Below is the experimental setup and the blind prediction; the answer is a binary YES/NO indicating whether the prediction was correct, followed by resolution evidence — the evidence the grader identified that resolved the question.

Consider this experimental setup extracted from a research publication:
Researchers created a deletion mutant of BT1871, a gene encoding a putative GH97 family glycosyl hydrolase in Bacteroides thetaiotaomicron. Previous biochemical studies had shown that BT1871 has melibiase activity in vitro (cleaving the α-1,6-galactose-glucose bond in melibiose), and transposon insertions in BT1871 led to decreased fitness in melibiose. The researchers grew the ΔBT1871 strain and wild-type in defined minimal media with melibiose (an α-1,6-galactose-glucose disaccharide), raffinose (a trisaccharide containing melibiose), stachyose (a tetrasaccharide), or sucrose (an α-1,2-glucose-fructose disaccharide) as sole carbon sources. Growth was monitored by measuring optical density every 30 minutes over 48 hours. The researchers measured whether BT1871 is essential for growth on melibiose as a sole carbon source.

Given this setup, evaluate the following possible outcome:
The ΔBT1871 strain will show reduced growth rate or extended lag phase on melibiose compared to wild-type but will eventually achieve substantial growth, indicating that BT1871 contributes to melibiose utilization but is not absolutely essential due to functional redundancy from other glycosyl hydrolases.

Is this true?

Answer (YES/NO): NO